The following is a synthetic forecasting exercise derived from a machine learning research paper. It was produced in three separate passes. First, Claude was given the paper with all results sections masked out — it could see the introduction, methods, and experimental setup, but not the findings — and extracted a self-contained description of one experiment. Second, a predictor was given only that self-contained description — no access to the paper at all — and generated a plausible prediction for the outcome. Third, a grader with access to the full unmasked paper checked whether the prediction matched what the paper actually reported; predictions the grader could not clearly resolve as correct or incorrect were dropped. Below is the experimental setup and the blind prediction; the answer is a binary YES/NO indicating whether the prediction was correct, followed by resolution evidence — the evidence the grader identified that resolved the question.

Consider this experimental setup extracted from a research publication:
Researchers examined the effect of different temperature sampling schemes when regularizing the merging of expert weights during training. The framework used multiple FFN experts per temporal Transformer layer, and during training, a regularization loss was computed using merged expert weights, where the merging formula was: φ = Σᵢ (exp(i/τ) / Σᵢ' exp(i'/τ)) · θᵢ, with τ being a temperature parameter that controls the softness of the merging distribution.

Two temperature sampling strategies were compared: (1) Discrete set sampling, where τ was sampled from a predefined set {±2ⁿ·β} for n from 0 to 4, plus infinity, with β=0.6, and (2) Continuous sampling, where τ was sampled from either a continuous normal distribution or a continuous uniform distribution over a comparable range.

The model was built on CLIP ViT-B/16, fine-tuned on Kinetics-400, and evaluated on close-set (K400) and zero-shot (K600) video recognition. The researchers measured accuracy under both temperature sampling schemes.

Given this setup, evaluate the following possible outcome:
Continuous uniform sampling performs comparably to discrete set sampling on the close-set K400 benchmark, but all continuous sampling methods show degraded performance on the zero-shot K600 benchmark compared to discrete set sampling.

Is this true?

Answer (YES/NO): NO